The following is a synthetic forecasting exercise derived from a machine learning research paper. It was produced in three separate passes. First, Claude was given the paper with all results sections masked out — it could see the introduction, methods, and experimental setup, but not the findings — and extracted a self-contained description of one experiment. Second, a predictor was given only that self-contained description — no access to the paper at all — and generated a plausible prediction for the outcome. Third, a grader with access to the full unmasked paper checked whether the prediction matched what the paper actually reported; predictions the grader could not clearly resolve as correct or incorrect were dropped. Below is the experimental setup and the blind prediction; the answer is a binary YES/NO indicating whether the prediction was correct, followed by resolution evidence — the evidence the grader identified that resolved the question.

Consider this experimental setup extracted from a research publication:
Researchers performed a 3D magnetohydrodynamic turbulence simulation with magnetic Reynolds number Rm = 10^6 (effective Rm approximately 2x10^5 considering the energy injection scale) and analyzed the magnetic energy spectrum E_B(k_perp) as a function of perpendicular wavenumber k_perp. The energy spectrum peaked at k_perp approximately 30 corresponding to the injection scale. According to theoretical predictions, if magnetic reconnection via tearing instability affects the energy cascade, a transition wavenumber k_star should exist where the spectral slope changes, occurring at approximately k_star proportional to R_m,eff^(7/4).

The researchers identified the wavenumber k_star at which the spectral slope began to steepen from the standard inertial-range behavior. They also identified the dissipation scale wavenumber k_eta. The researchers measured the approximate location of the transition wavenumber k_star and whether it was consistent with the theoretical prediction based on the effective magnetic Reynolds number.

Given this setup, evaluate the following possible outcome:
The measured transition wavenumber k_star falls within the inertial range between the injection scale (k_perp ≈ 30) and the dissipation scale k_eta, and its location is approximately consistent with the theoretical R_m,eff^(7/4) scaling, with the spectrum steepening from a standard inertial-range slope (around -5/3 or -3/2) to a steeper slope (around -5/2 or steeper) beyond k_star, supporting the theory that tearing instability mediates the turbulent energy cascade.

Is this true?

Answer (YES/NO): NO